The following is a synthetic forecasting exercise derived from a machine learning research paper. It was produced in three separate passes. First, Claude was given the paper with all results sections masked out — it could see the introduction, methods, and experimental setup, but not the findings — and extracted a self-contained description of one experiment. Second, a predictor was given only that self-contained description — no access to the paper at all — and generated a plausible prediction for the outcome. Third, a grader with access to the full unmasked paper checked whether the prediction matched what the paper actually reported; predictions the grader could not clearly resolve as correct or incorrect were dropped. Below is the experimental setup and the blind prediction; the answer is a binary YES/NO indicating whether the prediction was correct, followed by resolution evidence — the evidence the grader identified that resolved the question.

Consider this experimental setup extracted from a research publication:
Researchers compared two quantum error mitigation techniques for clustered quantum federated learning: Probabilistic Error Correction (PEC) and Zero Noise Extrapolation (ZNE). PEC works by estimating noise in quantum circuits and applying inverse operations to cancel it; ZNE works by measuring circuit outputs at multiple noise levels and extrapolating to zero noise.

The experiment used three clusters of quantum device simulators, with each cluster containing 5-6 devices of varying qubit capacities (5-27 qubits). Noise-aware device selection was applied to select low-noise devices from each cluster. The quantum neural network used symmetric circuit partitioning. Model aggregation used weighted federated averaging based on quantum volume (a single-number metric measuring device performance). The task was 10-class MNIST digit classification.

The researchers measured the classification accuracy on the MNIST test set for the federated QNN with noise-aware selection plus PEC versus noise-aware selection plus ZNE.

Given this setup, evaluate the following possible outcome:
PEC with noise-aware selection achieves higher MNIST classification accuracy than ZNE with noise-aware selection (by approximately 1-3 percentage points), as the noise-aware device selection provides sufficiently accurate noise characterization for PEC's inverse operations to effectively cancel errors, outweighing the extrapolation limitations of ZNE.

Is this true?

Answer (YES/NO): NO